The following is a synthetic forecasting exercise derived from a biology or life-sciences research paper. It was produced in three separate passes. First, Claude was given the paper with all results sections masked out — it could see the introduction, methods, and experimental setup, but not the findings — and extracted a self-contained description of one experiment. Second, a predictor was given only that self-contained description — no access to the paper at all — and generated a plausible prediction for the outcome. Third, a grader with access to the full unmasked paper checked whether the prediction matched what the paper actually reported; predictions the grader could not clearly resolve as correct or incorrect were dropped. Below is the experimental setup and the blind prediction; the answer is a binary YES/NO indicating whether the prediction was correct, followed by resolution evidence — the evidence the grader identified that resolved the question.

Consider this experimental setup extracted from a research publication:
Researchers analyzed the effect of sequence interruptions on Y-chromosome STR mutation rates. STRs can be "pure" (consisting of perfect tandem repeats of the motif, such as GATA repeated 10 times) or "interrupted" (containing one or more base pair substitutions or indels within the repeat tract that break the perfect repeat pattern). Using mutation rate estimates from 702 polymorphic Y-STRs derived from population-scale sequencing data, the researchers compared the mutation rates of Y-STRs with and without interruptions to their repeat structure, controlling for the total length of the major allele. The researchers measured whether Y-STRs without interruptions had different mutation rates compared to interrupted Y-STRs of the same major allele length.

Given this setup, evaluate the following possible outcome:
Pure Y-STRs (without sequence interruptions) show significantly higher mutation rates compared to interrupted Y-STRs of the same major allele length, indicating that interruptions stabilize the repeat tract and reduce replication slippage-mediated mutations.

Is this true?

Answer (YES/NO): YES